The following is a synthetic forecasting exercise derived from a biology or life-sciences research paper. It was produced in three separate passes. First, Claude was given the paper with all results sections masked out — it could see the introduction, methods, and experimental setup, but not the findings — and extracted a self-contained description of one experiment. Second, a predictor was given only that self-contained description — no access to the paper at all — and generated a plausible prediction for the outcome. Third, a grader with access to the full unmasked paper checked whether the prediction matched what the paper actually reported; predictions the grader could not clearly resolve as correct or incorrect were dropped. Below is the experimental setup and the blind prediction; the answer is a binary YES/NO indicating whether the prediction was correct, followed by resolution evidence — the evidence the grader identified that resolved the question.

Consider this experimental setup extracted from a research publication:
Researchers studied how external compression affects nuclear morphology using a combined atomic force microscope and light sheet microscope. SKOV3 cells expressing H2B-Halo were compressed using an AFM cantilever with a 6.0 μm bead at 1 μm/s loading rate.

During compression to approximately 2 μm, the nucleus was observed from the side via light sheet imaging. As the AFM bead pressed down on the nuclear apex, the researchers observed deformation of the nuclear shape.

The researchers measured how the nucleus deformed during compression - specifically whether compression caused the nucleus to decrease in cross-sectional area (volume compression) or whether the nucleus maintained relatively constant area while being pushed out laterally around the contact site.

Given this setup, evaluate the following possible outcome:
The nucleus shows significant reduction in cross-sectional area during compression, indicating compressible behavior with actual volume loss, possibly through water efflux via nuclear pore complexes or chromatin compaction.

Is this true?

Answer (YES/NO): YES